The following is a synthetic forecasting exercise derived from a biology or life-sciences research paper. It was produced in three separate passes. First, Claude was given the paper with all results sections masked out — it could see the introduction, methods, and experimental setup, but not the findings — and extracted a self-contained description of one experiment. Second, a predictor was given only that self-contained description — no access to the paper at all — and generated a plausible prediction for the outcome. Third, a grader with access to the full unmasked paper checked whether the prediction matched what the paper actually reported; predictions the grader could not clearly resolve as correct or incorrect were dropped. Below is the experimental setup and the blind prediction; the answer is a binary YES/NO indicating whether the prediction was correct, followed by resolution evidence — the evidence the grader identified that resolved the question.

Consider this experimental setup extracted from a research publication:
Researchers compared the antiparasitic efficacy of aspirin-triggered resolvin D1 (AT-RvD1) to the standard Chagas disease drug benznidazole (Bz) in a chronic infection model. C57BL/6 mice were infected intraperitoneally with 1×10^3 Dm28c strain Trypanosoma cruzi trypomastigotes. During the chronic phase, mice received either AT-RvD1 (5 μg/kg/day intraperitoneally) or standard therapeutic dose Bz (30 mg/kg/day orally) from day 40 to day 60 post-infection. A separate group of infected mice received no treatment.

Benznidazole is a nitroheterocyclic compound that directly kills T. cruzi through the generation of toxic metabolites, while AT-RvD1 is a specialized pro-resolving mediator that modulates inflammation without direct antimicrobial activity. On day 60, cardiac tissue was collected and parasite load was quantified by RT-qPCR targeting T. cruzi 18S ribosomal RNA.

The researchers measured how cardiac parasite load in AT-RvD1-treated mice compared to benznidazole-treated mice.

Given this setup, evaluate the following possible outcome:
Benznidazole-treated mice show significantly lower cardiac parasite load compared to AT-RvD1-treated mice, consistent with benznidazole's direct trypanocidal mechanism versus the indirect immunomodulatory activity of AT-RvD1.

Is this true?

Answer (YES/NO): YES